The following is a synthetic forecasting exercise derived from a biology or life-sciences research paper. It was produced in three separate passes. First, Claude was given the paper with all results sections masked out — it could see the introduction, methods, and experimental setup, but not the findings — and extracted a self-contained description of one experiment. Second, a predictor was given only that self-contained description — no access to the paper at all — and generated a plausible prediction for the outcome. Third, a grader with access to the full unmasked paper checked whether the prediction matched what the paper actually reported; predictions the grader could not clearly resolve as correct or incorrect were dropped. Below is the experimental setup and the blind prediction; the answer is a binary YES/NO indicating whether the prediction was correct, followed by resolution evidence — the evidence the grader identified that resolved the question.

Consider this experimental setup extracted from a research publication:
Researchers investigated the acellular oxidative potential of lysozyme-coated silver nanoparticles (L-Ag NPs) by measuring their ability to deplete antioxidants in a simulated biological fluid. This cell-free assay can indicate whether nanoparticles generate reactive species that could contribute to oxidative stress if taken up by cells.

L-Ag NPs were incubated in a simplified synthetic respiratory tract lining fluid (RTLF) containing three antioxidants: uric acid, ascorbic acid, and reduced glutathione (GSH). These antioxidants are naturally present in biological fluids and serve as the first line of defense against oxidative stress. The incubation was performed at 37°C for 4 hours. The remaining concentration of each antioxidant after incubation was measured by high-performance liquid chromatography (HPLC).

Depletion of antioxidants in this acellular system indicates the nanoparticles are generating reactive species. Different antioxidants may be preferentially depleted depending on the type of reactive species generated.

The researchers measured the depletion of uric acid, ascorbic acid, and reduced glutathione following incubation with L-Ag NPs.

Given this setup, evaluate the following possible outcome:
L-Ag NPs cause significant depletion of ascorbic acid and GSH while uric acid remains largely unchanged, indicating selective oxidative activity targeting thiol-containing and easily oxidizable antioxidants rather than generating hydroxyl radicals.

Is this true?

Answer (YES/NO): YES